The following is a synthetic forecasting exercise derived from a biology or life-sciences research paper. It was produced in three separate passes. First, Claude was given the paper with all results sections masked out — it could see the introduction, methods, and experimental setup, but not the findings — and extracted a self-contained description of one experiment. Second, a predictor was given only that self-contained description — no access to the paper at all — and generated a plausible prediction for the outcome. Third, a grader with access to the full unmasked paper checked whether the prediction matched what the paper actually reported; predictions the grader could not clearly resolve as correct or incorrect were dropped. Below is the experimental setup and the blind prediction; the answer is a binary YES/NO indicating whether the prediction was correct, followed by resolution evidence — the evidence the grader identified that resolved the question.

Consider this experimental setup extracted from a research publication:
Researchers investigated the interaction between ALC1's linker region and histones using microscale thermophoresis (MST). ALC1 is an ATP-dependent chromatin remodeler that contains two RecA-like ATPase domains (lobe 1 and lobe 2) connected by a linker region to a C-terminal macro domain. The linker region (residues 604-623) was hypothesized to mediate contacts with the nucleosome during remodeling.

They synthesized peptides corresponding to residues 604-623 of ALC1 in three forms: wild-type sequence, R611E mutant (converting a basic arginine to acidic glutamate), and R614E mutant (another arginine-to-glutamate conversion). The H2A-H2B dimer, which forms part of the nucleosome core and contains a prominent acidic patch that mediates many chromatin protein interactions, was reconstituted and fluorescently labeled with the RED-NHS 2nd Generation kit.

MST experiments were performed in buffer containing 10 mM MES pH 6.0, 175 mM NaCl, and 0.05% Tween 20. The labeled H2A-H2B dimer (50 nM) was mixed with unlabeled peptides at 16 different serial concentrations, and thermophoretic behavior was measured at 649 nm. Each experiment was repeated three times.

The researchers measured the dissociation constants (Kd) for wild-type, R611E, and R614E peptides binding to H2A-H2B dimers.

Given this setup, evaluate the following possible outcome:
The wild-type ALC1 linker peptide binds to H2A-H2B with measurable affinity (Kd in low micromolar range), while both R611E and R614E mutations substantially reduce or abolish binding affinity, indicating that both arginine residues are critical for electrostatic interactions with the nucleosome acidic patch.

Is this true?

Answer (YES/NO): YES